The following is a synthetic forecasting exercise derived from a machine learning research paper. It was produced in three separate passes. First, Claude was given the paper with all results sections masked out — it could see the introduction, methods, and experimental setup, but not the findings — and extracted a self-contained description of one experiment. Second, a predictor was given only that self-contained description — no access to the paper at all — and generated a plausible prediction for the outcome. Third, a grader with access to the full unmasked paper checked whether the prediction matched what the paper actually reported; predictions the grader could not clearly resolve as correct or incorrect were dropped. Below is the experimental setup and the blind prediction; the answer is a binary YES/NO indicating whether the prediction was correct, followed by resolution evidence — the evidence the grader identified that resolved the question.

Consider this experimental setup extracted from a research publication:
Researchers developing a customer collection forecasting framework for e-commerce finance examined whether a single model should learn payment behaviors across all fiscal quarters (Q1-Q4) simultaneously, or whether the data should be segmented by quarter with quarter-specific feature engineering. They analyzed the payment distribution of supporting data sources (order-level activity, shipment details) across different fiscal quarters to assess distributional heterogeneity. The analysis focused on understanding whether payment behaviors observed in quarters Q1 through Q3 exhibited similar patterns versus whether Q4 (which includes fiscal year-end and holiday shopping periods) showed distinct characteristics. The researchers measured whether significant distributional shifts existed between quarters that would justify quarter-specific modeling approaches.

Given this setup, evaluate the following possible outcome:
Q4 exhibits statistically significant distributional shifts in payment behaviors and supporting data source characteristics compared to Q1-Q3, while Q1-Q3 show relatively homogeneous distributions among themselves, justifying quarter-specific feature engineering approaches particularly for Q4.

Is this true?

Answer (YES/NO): YES